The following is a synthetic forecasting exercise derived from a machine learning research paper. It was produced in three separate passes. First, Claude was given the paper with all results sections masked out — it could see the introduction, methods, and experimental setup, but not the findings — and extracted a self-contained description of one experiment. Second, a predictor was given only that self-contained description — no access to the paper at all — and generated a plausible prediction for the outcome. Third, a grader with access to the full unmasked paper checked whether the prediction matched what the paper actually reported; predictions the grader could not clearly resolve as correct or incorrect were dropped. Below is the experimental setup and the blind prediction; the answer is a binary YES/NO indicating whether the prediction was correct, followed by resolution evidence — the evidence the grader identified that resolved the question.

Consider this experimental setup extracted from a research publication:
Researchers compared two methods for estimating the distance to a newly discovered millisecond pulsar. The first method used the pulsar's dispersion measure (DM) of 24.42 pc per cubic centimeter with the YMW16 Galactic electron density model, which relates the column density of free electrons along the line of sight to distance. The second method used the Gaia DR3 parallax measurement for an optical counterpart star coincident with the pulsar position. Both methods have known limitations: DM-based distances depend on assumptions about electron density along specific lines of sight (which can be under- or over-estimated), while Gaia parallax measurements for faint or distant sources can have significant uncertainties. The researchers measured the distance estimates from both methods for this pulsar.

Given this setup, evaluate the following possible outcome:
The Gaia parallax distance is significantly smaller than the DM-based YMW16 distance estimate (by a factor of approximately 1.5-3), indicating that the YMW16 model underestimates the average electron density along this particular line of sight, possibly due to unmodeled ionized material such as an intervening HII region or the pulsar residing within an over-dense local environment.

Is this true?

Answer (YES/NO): NO